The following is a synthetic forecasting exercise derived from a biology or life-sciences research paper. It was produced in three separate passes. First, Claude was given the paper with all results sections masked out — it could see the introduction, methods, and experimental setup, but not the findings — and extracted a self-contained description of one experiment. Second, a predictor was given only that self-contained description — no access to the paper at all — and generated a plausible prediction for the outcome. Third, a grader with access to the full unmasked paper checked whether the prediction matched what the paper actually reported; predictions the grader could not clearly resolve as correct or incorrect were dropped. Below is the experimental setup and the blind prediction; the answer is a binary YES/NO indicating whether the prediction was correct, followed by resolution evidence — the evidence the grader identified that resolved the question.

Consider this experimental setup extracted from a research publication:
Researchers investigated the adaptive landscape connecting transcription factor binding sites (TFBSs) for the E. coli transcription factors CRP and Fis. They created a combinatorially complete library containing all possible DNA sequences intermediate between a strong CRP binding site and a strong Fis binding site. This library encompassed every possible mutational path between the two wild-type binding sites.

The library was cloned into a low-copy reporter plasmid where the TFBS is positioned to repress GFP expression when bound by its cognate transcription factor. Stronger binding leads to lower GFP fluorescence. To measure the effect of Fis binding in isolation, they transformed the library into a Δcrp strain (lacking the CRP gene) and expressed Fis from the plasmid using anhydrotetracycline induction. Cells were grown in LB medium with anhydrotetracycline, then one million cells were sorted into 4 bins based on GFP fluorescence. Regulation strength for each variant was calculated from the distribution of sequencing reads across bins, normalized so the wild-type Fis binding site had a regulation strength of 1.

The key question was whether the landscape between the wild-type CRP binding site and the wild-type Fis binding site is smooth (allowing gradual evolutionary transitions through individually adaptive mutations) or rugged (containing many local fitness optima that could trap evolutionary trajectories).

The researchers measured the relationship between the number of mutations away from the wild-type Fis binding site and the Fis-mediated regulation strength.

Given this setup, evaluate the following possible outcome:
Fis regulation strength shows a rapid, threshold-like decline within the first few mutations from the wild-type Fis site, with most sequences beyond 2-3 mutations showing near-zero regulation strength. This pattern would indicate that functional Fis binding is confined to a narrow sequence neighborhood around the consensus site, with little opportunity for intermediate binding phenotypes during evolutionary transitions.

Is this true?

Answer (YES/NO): NO